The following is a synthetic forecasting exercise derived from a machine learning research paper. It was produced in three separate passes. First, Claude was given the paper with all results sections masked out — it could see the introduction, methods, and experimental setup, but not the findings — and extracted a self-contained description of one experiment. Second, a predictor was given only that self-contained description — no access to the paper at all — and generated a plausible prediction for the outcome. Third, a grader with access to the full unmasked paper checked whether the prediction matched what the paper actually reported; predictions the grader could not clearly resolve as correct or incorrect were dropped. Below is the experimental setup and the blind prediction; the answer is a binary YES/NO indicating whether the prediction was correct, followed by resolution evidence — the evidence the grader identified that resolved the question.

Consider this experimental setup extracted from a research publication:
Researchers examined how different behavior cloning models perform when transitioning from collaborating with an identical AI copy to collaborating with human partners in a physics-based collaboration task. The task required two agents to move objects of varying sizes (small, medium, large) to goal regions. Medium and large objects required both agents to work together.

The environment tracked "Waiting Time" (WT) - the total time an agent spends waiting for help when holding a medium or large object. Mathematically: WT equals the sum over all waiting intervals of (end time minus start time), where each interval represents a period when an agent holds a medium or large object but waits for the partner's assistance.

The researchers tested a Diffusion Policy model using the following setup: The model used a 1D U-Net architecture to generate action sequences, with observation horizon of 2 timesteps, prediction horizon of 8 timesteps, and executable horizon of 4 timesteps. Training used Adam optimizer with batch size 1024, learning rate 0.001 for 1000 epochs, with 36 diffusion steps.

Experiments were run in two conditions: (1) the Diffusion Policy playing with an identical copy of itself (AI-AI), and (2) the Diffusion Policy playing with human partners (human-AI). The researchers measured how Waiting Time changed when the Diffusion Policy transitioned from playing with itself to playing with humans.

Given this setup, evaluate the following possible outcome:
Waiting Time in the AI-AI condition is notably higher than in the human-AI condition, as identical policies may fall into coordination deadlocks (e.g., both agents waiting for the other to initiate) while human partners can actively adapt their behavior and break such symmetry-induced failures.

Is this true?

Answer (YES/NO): NO